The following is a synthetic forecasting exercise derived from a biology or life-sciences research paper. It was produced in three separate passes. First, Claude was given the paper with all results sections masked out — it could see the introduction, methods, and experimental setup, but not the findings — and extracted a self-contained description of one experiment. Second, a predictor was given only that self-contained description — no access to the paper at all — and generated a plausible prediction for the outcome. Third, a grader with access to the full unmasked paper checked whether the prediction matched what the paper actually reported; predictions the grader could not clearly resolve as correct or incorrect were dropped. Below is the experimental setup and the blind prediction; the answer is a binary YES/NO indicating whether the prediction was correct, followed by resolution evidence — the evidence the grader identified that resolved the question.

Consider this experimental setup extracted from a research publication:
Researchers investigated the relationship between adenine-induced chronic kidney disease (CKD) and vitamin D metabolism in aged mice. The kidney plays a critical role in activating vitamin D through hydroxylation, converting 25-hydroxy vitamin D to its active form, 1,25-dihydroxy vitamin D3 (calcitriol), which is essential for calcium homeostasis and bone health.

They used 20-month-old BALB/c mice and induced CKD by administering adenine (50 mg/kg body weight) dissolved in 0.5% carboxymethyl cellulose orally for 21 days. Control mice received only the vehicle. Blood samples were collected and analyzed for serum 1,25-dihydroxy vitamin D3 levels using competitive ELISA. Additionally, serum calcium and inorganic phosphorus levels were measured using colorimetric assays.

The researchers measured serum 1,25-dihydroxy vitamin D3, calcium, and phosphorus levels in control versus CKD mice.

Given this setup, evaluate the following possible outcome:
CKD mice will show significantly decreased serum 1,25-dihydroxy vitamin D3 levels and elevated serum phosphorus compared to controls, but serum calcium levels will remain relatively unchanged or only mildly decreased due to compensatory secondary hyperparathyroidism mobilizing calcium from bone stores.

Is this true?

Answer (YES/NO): NO